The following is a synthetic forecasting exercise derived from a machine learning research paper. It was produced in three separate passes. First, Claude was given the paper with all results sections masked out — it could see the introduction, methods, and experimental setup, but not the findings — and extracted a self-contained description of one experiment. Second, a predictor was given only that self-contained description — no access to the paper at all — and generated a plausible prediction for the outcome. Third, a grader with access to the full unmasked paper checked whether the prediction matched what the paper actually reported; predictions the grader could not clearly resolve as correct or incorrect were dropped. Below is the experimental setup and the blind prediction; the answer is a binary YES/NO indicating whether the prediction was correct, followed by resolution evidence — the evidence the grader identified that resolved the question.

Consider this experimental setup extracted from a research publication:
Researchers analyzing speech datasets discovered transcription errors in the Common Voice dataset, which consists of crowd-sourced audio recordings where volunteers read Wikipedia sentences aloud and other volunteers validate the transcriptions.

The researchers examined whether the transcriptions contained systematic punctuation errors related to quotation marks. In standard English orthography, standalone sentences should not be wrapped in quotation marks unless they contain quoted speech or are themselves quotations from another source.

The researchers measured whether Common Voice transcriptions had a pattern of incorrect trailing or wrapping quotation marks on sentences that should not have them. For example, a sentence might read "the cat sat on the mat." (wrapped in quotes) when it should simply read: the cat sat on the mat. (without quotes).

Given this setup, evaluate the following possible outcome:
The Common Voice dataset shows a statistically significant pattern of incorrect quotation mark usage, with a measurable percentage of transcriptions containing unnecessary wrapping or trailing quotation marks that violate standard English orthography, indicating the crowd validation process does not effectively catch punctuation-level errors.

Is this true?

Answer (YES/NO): NO